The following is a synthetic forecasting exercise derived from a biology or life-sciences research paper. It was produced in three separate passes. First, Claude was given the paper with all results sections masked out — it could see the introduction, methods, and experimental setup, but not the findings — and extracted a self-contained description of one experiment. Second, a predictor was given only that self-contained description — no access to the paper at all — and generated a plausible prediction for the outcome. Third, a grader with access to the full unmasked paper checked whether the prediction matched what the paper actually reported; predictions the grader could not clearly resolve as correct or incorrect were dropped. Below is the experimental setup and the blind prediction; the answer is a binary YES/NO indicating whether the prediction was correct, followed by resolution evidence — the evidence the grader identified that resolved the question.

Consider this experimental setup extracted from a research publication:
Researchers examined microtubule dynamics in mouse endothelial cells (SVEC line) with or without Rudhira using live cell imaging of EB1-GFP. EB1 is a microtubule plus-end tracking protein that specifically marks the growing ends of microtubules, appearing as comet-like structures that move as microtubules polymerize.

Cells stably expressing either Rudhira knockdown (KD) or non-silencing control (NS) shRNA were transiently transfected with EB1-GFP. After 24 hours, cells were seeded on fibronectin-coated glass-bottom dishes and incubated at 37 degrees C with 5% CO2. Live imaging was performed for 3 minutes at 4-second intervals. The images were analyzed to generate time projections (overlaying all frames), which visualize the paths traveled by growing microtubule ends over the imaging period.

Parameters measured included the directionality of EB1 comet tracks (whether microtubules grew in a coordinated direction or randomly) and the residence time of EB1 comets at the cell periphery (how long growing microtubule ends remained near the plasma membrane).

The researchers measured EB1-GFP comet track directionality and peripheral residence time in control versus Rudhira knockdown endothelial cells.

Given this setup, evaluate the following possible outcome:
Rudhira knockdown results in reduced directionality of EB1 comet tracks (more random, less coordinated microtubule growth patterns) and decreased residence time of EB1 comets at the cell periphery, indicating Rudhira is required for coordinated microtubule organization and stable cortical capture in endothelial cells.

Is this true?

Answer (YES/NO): YES